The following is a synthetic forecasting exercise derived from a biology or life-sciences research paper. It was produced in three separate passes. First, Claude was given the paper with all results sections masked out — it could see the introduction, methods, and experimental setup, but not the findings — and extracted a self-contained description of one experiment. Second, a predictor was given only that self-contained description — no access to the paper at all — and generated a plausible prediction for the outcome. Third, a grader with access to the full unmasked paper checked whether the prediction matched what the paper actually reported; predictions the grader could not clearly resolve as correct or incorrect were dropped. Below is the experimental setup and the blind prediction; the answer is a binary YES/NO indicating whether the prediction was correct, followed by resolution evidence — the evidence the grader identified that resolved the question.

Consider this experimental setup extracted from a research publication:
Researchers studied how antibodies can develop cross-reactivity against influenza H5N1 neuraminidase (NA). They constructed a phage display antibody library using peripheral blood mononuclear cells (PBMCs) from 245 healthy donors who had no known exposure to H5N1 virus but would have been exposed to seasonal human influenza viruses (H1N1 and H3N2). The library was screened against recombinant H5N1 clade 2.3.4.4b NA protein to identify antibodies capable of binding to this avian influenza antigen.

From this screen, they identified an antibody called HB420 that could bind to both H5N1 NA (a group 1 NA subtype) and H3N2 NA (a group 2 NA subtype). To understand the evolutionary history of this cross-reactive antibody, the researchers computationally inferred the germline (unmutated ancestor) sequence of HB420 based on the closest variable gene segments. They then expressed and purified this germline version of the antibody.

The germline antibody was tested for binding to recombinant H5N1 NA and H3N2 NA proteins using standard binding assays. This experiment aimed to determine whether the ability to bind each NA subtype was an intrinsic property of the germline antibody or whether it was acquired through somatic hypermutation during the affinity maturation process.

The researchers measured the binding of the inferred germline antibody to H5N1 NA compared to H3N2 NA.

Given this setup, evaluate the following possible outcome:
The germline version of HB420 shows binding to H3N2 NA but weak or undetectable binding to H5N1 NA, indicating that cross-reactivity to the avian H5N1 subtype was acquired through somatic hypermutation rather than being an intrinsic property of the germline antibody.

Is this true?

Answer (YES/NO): YES